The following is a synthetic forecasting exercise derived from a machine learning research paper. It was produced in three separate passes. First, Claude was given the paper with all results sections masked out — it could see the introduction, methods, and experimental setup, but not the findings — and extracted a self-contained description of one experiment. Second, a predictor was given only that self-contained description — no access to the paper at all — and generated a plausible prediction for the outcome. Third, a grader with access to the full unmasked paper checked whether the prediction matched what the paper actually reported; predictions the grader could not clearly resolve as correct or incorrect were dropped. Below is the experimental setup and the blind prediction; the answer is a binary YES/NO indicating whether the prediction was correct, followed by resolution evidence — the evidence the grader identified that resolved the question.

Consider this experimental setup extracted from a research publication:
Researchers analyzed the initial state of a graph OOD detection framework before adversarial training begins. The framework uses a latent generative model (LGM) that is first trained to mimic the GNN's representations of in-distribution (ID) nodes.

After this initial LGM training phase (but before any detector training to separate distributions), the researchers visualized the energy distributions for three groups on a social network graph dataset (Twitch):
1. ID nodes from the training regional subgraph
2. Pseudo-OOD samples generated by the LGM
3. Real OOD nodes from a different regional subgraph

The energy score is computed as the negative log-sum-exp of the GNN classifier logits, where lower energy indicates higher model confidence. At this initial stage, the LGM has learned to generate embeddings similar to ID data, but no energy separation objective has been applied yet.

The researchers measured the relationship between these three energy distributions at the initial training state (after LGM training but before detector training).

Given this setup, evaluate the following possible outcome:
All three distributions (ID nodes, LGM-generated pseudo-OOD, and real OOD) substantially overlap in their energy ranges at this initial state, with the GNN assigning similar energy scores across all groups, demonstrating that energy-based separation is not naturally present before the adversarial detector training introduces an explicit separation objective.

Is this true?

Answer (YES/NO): YES